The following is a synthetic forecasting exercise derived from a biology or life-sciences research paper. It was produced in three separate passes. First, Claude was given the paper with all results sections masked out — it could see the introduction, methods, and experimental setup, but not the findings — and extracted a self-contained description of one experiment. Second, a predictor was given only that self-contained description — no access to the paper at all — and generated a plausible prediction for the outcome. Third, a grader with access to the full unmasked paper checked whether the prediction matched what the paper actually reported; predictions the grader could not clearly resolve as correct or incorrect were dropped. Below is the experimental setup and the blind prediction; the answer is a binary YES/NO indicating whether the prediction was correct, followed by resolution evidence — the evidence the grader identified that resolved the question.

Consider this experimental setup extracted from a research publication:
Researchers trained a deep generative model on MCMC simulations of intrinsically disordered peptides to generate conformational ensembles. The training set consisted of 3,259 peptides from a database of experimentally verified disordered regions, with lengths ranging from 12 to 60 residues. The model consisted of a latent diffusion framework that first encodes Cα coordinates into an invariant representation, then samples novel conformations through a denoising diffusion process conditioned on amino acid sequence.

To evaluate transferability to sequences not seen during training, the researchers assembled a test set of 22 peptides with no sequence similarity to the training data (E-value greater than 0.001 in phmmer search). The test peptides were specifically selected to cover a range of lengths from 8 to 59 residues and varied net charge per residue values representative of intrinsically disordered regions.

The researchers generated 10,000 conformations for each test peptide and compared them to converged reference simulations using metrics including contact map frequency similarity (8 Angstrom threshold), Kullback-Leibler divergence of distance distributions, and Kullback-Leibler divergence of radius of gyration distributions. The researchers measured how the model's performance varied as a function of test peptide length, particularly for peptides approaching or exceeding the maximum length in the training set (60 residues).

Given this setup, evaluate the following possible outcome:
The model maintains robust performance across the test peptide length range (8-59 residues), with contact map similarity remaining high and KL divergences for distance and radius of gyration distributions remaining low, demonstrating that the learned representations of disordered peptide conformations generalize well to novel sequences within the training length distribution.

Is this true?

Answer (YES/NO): YES